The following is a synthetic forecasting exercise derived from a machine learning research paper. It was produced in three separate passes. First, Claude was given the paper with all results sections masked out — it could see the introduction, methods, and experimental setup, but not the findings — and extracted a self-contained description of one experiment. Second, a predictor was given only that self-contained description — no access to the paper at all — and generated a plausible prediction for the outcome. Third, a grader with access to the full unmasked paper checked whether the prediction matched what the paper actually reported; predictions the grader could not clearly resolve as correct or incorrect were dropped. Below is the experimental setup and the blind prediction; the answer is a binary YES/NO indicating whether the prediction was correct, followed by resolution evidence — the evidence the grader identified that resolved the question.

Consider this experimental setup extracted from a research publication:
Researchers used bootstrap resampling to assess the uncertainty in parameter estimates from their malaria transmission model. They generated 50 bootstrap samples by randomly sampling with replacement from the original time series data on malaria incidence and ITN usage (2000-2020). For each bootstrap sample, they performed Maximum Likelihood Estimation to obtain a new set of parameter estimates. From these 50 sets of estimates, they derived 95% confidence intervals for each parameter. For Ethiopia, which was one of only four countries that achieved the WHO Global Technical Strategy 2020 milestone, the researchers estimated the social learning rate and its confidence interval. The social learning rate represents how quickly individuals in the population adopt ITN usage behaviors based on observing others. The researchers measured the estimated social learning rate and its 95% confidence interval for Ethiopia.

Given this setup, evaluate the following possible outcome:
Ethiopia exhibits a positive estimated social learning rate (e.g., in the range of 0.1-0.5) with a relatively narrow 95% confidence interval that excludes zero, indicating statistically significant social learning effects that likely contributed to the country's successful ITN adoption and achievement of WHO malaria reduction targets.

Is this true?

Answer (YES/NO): YES